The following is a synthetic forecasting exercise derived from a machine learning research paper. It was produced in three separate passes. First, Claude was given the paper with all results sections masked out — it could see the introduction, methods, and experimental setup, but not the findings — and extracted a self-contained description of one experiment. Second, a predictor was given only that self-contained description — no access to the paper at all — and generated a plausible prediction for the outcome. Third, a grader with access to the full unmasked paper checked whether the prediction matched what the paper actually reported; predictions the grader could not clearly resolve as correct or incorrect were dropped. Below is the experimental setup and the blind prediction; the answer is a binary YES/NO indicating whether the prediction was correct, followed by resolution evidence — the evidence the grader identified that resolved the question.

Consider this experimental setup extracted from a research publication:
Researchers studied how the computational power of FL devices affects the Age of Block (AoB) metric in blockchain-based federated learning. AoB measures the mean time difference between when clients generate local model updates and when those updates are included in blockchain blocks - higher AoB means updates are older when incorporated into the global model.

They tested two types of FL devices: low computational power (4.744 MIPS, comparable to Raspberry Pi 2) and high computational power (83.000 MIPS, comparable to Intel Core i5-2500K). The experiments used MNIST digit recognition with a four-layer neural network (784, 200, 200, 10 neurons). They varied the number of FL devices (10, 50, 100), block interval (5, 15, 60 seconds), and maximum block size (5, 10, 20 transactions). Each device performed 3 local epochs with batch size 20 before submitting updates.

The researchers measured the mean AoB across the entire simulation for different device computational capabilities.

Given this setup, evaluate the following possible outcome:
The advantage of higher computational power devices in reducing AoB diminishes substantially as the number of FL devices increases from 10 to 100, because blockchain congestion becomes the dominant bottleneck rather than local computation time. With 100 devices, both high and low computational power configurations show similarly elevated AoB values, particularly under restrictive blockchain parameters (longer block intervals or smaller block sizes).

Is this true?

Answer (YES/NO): NO